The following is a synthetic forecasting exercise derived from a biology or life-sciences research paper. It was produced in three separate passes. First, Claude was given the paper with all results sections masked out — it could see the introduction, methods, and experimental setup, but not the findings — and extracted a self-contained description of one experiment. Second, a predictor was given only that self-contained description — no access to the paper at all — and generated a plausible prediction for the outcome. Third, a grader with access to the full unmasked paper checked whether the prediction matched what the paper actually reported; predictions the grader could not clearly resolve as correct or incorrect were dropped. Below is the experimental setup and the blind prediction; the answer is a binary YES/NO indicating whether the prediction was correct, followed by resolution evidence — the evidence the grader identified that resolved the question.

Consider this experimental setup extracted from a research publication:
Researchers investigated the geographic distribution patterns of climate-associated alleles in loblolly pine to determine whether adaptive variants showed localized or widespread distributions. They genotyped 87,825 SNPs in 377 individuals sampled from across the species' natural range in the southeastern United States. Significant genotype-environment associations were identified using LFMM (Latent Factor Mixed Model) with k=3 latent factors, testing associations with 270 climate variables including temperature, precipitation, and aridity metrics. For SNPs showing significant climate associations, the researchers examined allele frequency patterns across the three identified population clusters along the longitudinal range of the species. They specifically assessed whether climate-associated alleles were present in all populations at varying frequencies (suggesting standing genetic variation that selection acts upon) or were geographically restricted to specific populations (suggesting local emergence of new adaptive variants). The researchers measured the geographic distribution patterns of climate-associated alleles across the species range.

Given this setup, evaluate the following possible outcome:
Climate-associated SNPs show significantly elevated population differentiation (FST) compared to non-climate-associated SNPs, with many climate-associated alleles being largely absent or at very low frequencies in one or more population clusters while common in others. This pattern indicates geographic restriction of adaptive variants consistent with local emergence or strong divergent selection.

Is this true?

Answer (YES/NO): NO